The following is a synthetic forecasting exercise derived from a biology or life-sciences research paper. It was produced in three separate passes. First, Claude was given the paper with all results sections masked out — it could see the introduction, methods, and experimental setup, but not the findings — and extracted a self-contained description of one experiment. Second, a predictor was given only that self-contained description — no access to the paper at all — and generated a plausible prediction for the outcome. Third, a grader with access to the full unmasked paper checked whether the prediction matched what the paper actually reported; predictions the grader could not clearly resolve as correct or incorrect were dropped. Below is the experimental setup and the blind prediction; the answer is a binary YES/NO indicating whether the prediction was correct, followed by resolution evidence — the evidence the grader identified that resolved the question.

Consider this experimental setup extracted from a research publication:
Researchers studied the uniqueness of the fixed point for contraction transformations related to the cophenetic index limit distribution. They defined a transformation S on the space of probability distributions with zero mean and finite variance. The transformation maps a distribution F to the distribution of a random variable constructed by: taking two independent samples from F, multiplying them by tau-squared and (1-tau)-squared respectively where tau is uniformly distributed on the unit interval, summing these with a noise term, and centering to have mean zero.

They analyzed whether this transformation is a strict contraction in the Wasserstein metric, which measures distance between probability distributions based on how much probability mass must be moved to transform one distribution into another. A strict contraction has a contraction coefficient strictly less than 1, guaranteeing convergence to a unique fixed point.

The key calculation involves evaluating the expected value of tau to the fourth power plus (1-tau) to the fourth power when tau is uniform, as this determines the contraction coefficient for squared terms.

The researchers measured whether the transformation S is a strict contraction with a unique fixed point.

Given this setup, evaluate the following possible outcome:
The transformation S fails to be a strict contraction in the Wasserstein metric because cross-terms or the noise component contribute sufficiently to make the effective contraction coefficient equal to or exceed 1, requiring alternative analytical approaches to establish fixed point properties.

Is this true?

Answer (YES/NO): NO